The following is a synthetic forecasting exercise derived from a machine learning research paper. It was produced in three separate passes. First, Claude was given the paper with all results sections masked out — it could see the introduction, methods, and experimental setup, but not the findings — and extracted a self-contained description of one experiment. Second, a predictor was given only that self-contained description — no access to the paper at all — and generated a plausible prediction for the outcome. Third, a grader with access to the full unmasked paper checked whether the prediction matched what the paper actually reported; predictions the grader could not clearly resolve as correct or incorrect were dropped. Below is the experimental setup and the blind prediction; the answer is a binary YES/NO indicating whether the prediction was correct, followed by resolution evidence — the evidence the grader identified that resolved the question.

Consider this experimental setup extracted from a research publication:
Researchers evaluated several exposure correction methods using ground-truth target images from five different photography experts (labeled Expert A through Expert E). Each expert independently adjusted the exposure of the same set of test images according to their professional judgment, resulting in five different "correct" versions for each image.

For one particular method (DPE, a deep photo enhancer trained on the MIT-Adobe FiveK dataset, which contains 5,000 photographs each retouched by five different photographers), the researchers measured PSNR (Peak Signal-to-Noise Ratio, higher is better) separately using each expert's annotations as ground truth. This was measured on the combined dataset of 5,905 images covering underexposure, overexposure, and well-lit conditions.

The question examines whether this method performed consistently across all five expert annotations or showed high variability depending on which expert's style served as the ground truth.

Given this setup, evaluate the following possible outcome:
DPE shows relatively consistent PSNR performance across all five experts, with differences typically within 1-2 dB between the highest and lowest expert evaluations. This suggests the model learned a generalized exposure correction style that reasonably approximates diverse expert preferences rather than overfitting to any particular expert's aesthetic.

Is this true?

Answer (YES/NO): YES